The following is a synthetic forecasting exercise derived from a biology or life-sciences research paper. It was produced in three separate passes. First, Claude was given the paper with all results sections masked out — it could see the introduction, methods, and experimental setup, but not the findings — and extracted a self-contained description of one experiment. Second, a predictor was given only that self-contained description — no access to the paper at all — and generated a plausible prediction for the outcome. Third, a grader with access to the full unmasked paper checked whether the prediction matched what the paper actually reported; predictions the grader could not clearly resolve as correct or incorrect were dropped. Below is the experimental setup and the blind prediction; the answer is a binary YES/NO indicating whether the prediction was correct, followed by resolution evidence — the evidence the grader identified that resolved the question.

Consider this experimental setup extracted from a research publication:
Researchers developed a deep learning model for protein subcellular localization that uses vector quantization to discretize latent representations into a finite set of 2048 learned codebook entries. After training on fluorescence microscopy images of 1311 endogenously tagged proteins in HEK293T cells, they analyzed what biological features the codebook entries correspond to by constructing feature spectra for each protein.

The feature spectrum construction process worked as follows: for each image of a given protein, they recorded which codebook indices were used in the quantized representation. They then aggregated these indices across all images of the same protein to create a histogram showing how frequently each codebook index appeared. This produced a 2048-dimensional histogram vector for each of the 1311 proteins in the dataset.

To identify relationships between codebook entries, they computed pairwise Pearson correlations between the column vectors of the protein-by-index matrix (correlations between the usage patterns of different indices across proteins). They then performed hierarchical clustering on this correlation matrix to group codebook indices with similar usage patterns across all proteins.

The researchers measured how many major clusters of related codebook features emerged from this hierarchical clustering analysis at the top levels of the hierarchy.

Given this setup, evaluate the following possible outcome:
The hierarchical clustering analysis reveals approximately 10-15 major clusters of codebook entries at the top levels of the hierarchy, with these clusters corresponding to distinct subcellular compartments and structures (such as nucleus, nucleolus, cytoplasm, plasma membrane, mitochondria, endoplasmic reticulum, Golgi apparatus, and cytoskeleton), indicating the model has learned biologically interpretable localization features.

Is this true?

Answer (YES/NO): NO